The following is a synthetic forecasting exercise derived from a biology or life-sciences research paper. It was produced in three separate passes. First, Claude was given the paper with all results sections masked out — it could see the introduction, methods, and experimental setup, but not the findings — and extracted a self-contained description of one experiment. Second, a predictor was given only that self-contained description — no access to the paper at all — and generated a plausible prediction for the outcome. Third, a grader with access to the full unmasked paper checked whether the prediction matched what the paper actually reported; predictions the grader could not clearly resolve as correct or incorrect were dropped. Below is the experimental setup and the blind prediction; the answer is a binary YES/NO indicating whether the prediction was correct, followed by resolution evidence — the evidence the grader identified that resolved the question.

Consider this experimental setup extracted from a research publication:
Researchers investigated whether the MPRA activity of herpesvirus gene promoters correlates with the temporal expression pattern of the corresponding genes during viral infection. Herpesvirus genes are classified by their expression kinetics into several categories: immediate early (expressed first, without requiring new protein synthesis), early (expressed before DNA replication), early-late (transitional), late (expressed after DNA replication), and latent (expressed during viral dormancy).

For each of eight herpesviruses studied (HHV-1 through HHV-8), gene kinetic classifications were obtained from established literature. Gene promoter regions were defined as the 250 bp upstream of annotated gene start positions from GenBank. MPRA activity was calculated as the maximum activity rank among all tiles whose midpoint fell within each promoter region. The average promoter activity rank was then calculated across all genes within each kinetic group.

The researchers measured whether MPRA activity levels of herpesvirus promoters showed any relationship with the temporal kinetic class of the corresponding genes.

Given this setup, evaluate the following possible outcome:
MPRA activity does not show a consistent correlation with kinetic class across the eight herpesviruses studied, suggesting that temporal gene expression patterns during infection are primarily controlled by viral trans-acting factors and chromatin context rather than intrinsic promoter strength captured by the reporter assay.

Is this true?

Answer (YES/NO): YES